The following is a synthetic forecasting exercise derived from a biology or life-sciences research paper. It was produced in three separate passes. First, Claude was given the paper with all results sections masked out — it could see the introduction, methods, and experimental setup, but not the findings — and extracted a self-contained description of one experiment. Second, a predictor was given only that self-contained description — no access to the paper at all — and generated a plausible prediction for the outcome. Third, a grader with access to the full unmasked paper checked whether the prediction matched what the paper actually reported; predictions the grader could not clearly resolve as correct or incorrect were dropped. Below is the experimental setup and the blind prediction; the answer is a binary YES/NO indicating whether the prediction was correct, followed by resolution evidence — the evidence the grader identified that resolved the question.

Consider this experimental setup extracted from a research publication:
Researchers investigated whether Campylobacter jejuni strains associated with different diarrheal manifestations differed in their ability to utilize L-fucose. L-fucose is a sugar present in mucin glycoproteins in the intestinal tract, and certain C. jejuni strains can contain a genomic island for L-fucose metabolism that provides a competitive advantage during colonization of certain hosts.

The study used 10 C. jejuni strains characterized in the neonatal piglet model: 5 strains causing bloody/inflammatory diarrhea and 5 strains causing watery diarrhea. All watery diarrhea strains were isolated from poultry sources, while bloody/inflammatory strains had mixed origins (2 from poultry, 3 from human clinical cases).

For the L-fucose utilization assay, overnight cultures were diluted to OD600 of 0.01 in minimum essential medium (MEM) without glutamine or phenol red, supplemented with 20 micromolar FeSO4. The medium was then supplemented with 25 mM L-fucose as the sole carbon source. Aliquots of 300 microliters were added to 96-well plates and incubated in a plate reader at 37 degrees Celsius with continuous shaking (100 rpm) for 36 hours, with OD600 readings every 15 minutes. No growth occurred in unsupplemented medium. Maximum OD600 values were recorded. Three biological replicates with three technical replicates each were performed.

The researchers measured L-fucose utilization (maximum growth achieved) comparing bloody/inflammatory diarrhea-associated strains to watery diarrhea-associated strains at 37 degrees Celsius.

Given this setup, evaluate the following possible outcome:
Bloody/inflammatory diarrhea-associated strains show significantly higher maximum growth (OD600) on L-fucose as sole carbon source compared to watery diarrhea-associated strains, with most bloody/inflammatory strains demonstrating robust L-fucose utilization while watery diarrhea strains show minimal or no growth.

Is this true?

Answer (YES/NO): NO